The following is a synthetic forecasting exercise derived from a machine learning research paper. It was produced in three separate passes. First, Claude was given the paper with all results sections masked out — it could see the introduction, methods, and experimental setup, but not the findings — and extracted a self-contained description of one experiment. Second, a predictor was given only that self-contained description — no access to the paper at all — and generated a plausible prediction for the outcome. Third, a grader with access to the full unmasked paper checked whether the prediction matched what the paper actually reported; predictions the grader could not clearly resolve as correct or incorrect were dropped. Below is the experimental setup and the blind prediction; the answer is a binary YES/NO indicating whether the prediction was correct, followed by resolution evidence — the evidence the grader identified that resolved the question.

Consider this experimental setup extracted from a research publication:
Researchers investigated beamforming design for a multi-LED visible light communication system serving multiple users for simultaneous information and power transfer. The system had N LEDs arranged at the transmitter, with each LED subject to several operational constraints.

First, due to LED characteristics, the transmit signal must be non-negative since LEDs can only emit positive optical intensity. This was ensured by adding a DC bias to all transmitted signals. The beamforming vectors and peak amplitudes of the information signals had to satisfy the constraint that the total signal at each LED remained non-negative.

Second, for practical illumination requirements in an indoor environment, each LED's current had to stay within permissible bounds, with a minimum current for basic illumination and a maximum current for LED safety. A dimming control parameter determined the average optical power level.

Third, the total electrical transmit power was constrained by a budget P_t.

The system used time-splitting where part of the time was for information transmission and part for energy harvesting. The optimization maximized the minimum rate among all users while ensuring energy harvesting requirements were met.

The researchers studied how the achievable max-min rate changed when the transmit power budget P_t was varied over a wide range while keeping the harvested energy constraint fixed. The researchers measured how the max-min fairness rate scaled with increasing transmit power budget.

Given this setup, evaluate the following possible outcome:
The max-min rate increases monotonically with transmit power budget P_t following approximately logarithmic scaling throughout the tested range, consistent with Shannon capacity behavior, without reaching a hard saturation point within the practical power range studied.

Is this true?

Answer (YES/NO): NO